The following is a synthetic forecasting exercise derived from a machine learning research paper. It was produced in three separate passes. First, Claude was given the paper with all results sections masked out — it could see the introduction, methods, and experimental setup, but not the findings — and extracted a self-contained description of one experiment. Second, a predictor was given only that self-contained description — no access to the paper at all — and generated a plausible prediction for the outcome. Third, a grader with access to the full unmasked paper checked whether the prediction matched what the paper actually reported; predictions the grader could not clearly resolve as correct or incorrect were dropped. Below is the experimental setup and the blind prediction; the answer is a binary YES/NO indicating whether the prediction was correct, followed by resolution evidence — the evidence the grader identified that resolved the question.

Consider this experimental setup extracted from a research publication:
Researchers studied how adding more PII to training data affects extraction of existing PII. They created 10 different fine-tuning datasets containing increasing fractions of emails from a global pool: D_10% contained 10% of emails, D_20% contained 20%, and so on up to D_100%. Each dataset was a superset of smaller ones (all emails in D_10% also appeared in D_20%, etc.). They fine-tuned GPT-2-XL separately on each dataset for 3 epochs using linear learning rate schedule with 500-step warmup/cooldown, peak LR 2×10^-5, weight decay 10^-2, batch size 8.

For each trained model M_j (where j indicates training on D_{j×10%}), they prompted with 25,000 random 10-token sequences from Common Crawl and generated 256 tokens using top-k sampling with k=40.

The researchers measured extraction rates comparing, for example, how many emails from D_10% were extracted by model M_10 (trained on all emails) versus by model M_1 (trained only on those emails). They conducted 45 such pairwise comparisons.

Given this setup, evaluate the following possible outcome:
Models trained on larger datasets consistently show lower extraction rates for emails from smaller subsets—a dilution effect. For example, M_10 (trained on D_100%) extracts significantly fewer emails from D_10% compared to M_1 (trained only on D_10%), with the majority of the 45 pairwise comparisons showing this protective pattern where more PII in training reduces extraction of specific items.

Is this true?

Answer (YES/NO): NO